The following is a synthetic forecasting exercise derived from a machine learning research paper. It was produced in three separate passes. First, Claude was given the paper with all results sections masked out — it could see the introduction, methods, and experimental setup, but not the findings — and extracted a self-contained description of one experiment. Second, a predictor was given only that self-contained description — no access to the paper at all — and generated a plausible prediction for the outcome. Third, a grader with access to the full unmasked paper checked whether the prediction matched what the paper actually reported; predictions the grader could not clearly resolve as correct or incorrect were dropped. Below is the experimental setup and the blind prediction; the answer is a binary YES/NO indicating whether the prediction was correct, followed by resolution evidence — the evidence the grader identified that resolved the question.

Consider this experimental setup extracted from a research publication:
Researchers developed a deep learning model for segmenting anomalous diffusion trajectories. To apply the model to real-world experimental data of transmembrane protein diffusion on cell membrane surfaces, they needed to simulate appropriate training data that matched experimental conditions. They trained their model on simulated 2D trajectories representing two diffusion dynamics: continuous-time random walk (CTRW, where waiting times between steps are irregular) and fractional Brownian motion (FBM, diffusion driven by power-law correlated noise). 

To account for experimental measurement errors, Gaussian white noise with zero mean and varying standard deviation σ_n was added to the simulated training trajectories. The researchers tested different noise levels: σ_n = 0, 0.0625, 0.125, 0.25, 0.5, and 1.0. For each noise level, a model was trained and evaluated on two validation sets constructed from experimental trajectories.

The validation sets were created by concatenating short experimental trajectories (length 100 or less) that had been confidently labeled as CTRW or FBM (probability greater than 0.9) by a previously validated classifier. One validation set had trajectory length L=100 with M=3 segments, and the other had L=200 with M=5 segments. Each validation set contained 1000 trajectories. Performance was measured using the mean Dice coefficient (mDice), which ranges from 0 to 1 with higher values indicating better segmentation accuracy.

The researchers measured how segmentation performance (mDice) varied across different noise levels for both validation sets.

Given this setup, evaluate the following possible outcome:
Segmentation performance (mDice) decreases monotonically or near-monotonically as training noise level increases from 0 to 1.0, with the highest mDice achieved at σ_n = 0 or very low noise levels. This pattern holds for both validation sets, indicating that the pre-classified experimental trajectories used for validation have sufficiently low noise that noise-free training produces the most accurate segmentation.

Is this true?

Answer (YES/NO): NO